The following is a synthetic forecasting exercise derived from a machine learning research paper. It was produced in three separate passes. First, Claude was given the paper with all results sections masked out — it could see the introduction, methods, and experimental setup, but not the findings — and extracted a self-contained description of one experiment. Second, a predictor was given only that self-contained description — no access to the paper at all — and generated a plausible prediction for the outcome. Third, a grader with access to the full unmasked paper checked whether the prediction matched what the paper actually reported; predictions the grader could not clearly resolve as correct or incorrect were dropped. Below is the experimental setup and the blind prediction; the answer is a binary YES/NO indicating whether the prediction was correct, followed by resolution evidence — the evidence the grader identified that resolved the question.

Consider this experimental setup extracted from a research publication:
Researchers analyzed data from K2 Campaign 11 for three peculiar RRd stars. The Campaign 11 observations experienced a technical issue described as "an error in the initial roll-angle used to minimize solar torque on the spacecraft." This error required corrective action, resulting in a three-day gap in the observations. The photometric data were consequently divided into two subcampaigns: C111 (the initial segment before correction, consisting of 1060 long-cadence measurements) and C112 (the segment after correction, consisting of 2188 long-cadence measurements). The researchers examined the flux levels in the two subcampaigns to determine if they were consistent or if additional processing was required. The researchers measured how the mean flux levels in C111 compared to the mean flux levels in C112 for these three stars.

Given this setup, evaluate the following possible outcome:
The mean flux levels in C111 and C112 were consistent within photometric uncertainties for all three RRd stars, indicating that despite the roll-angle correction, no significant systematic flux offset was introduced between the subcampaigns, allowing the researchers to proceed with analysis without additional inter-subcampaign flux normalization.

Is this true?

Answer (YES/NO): NO